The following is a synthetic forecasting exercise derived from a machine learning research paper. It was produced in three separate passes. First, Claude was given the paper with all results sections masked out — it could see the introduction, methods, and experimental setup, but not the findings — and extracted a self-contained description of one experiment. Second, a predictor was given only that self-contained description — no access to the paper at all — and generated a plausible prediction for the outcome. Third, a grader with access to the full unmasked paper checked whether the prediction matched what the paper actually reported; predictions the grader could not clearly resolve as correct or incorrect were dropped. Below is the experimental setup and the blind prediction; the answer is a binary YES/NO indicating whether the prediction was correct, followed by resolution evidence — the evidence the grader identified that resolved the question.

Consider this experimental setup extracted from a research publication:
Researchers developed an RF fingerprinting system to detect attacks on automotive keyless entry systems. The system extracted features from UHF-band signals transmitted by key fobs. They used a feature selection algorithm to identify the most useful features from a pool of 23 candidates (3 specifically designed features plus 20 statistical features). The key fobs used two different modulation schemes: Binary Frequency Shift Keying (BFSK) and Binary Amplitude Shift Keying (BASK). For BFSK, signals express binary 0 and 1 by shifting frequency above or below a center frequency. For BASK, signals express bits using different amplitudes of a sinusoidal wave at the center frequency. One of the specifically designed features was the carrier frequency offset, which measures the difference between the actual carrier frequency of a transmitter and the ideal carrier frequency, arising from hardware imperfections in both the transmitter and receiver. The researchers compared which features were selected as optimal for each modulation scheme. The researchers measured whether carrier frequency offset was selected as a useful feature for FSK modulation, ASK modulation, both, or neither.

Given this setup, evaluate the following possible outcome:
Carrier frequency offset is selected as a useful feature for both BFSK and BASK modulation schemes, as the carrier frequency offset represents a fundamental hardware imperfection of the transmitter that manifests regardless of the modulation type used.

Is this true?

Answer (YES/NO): NO